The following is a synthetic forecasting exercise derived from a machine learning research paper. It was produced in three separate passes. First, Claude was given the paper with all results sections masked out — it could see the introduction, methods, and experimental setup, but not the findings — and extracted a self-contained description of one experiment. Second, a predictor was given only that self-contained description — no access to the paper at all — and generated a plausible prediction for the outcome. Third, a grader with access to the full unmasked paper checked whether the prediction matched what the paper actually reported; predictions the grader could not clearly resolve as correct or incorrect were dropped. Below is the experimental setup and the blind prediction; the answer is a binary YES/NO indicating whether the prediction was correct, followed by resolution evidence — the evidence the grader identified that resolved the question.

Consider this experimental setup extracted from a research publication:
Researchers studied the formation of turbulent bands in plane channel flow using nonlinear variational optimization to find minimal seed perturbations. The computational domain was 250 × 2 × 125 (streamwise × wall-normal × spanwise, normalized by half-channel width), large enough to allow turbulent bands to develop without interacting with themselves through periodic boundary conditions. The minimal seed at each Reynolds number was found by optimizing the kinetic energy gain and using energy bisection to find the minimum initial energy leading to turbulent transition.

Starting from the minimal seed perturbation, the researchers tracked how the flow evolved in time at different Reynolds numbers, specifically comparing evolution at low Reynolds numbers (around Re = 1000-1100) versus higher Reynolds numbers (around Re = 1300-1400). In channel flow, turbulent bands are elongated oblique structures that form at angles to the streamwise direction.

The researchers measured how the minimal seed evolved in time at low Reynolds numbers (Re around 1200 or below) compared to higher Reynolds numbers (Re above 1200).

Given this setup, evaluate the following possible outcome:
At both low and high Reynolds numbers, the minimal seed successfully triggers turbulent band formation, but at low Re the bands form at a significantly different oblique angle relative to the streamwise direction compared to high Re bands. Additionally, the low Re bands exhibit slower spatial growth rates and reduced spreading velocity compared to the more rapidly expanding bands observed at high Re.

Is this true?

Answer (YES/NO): NO